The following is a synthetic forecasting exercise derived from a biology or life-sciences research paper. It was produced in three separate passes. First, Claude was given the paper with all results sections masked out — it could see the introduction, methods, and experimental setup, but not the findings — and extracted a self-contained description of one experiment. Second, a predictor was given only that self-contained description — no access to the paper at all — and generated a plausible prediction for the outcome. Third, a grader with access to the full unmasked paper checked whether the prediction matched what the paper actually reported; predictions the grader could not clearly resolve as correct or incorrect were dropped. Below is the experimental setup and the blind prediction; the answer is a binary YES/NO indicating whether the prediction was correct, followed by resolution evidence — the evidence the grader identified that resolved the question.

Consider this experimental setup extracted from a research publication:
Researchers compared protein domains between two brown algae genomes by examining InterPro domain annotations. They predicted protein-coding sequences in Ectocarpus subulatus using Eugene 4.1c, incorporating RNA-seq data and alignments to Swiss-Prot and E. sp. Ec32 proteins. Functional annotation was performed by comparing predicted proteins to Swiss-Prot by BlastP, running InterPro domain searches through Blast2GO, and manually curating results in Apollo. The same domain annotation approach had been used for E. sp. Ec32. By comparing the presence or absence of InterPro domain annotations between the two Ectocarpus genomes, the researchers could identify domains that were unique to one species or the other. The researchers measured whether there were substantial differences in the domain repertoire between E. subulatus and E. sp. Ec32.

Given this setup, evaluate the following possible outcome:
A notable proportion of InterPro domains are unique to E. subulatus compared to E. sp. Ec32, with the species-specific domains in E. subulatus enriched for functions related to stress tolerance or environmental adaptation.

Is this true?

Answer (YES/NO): NO